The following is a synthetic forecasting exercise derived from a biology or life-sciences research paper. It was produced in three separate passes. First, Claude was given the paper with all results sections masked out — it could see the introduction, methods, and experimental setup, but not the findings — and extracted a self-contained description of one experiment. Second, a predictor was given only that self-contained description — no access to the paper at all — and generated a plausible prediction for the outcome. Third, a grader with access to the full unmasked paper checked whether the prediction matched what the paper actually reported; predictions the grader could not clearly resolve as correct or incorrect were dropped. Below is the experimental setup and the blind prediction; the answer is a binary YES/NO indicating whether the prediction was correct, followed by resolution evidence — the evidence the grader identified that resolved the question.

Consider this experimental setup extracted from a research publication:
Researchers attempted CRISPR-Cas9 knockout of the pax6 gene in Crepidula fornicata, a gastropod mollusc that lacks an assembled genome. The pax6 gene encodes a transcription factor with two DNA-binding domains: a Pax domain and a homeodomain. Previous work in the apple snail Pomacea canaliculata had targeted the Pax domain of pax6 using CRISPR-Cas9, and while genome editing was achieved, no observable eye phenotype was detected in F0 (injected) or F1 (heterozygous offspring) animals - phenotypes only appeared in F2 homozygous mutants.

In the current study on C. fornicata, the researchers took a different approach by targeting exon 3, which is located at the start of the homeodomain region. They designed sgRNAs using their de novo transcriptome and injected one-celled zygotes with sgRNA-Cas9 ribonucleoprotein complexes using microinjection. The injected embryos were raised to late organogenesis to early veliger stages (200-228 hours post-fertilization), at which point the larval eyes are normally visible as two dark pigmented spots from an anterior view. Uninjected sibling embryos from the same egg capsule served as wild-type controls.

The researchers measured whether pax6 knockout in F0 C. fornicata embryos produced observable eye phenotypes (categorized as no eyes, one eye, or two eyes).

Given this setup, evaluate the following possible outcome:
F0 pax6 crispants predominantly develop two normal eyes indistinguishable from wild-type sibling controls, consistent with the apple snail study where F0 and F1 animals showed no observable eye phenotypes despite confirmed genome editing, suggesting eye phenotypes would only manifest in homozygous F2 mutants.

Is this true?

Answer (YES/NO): NO